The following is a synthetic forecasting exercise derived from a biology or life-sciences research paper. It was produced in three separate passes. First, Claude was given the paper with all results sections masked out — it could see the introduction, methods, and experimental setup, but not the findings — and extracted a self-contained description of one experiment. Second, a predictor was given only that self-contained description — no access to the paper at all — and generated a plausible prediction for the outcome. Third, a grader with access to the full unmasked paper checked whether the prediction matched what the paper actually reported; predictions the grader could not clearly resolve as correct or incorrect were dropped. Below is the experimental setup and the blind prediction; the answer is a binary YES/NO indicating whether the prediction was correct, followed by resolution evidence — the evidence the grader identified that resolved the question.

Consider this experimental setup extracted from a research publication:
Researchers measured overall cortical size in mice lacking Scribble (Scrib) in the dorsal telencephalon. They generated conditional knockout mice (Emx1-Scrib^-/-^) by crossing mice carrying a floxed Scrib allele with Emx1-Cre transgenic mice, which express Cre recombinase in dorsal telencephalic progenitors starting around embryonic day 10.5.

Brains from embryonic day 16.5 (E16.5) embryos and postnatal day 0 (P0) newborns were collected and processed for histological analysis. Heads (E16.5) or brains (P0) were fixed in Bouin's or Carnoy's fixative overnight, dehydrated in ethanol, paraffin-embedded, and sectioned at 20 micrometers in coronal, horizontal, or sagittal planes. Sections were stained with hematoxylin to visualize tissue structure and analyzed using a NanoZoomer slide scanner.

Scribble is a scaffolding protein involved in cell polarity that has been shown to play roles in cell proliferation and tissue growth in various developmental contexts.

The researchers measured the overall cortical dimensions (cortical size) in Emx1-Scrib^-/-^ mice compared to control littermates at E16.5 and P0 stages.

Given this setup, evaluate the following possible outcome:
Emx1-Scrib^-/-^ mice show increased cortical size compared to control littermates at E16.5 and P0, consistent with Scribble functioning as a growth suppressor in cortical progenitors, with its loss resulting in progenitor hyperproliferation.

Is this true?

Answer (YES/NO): NO